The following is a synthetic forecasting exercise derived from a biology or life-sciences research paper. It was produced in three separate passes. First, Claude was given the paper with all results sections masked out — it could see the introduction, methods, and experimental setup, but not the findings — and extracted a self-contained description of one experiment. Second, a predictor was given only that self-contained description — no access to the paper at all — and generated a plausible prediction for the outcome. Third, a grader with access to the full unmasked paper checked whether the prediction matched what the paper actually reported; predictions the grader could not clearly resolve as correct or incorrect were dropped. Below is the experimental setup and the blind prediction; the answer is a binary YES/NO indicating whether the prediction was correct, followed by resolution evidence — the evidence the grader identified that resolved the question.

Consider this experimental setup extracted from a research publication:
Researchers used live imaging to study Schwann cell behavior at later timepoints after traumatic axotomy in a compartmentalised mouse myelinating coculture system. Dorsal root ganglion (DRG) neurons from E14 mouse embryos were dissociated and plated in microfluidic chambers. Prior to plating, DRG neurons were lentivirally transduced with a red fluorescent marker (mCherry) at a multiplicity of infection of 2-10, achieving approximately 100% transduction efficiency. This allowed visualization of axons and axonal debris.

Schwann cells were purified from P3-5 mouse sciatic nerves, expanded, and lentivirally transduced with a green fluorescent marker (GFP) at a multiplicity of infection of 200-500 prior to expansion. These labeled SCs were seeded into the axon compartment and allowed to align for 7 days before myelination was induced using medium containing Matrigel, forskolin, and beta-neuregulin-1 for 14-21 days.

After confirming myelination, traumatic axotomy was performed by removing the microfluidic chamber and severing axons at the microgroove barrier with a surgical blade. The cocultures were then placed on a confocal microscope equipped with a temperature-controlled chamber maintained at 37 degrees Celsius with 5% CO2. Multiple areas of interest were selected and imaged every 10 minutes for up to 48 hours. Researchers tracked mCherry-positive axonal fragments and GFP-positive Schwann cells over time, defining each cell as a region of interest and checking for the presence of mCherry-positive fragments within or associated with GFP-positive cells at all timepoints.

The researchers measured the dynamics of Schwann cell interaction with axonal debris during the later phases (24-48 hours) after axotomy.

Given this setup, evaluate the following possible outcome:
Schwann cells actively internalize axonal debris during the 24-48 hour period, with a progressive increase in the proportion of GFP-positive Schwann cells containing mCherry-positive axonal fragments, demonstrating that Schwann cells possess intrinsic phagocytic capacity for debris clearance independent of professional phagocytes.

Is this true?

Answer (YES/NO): YES